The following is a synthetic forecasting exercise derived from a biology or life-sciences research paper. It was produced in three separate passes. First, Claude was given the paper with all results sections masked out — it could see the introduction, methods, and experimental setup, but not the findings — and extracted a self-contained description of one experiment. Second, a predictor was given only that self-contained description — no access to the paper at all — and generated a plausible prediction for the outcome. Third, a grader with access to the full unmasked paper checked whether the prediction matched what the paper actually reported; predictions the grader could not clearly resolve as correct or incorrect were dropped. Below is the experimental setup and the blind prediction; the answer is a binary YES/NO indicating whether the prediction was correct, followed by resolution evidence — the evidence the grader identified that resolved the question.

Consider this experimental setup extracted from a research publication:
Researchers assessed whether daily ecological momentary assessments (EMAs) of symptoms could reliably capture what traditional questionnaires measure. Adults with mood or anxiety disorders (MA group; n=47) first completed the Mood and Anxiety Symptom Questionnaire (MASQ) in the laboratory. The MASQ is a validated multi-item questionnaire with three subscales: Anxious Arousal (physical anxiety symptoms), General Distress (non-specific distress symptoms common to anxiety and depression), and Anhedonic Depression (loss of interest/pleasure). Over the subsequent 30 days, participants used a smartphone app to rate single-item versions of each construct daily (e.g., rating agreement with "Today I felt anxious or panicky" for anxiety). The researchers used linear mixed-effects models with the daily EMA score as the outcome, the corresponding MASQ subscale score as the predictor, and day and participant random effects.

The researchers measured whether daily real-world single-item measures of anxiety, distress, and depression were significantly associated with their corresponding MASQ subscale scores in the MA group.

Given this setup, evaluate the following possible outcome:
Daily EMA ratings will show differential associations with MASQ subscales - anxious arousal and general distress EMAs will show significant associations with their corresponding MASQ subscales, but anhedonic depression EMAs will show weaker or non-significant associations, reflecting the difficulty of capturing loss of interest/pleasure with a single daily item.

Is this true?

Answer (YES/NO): NO